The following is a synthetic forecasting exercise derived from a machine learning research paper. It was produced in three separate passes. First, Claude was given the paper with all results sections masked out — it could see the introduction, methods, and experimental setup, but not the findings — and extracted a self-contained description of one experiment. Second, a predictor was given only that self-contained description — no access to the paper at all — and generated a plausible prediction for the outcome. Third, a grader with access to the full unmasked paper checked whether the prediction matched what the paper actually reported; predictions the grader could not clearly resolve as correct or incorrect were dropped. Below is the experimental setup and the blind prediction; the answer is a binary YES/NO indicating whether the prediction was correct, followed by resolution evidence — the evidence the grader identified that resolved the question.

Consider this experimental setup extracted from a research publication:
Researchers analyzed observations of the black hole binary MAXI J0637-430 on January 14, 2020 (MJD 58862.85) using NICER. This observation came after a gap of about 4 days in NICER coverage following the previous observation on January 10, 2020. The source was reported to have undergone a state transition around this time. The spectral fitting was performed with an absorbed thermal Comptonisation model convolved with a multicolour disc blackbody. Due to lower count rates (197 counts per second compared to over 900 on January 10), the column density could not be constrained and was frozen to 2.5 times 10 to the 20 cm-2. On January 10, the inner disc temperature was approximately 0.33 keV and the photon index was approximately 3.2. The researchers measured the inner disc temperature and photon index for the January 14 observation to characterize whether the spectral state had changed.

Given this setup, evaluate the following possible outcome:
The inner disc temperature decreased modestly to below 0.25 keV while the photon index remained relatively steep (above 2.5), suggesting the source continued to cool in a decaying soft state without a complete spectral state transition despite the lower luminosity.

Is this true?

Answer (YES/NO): NO